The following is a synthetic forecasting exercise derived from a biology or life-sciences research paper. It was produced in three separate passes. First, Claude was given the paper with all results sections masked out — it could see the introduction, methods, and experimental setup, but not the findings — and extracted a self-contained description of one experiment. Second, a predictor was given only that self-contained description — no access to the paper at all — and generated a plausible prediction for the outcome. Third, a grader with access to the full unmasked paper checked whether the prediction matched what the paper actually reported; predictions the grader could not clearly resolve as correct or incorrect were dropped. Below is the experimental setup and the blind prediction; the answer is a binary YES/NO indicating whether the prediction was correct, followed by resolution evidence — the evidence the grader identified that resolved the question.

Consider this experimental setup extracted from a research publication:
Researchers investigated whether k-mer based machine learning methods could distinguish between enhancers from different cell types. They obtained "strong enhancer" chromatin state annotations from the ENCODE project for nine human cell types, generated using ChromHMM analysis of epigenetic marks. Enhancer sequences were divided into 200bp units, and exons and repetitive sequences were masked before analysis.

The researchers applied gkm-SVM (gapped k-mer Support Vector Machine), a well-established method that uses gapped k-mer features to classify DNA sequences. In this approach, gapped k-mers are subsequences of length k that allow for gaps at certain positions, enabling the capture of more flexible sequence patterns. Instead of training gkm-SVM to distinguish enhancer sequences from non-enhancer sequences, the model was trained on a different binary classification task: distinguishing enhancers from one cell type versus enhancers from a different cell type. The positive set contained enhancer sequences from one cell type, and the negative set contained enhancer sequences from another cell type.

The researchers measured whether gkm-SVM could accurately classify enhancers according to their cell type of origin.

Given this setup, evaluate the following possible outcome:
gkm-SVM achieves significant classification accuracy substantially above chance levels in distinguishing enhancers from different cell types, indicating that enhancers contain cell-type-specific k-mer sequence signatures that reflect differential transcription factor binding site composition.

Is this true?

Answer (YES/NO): NO